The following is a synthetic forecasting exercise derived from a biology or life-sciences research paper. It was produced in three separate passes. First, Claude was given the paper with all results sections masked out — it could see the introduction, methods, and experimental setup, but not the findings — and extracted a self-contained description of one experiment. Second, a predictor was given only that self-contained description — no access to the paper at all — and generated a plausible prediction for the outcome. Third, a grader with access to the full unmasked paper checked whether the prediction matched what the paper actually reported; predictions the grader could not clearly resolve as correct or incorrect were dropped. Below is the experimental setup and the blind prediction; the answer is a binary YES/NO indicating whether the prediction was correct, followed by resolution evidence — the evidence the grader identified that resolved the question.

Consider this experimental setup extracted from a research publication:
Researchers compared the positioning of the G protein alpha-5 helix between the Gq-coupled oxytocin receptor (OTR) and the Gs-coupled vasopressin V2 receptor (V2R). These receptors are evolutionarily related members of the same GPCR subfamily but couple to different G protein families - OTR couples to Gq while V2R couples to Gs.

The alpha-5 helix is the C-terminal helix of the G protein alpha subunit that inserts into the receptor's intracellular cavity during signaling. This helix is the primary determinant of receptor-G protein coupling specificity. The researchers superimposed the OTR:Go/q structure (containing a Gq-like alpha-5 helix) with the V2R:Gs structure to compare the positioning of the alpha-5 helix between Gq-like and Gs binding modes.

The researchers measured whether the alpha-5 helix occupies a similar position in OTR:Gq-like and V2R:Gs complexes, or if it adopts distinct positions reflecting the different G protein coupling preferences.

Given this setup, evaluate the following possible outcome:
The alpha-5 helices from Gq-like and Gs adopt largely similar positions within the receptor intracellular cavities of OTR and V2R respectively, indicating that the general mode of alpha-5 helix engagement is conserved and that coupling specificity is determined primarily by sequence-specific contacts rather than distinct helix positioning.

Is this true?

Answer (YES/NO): NO